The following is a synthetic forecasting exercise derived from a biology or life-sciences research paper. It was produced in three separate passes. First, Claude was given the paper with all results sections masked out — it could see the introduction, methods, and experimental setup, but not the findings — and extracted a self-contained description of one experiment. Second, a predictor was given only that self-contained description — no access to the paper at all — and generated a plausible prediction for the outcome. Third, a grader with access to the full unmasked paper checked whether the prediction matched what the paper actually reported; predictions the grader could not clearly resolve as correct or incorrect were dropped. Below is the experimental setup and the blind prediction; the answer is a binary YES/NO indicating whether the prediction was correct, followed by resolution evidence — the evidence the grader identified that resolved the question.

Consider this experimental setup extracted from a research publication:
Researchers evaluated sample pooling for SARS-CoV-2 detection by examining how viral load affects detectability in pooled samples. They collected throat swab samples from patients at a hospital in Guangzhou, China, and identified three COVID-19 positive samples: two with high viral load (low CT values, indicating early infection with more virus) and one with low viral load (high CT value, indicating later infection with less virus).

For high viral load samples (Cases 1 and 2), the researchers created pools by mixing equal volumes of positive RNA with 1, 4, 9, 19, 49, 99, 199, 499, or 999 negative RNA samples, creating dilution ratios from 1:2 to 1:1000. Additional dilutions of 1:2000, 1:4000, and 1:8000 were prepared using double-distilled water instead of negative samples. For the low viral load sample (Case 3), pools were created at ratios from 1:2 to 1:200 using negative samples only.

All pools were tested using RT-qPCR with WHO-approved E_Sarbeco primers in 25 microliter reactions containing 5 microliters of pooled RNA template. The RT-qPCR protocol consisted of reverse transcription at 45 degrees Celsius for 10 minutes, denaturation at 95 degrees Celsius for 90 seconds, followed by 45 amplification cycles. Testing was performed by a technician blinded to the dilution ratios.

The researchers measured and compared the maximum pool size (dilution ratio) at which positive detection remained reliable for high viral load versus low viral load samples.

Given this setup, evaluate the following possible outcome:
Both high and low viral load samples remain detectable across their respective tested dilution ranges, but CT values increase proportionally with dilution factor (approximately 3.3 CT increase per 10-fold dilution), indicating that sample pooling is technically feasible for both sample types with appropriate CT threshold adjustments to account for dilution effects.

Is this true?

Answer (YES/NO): NO